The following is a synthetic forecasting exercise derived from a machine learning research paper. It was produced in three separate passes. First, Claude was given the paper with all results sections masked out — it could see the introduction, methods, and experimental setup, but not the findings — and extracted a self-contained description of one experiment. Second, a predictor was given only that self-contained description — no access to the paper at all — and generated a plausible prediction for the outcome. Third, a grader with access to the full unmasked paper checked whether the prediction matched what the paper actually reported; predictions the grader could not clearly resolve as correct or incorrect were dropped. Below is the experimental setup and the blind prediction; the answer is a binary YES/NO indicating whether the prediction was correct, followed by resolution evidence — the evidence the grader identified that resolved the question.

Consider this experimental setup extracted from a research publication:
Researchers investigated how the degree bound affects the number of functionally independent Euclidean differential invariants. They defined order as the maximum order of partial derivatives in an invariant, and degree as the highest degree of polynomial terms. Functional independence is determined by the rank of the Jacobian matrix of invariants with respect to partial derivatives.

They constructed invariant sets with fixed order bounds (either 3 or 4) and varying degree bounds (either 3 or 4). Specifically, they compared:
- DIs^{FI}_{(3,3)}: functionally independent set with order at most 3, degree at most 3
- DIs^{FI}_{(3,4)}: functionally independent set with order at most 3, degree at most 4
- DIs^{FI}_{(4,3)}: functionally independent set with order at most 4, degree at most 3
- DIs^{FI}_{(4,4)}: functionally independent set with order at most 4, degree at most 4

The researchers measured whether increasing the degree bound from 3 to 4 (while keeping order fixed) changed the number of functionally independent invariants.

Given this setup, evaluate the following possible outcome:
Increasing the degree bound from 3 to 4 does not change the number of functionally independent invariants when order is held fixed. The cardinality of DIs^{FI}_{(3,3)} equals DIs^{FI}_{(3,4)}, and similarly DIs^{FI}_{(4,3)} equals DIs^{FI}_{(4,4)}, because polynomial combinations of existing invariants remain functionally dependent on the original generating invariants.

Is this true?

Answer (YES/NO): YES